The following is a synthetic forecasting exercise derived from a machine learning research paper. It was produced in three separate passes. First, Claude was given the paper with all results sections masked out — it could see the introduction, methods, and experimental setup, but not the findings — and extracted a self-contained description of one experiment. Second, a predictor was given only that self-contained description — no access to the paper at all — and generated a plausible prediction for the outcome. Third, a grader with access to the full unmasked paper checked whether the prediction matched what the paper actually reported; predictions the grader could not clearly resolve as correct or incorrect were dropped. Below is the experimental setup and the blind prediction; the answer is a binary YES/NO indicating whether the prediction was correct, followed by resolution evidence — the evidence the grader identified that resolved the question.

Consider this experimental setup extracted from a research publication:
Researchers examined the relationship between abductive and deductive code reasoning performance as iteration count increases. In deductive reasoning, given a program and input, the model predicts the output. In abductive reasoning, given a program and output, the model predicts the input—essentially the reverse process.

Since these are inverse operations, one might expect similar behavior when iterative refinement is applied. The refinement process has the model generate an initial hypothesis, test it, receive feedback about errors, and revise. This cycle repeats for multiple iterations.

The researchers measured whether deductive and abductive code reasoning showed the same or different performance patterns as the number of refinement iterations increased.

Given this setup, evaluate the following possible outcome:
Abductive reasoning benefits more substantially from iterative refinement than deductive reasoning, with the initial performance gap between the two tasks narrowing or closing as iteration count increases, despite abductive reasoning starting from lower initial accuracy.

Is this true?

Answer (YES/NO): YES